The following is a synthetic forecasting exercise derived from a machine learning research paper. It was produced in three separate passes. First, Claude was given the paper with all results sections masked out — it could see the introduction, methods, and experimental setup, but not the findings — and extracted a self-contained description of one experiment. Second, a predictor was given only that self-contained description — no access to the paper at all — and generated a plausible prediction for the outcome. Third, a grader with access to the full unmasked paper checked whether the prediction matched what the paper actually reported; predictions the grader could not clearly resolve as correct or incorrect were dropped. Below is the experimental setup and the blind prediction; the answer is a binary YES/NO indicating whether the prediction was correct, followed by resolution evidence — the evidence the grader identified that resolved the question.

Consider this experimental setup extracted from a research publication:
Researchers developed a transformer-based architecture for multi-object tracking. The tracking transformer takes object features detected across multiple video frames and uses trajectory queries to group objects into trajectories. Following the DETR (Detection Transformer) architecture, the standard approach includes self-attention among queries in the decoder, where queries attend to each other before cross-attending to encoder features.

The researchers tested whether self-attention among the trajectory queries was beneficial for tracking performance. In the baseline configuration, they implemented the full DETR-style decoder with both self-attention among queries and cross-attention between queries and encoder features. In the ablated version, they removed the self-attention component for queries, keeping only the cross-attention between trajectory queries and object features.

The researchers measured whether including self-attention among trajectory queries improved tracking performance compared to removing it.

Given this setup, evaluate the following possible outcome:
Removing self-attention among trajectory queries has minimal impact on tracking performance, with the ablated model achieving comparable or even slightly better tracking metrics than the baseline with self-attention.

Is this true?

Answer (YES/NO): YES